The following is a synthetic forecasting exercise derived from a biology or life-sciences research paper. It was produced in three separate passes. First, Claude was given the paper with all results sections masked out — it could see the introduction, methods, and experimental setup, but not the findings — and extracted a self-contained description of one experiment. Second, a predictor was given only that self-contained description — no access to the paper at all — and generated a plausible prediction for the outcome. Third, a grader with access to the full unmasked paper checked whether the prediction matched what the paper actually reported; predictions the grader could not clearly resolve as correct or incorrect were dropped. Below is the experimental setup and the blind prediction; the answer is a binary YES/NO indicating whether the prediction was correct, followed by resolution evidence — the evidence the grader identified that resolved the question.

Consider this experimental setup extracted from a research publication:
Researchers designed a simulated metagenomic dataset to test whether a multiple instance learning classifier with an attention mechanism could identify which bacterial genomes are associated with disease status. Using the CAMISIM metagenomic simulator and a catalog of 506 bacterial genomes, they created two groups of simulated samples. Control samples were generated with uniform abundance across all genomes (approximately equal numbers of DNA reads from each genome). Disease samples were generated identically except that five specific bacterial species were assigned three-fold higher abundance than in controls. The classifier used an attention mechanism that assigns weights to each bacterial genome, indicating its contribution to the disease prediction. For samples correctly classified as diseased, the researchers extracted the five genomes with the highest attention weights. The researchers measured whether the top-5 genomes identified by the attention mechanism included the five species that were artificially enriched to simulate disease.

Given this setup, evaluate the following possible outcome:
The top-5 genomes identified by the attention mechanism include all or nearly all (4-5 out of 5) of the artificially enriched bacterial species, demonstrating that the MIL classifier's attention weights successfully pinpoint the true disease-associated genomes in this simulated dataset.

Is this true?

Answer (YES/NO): NO